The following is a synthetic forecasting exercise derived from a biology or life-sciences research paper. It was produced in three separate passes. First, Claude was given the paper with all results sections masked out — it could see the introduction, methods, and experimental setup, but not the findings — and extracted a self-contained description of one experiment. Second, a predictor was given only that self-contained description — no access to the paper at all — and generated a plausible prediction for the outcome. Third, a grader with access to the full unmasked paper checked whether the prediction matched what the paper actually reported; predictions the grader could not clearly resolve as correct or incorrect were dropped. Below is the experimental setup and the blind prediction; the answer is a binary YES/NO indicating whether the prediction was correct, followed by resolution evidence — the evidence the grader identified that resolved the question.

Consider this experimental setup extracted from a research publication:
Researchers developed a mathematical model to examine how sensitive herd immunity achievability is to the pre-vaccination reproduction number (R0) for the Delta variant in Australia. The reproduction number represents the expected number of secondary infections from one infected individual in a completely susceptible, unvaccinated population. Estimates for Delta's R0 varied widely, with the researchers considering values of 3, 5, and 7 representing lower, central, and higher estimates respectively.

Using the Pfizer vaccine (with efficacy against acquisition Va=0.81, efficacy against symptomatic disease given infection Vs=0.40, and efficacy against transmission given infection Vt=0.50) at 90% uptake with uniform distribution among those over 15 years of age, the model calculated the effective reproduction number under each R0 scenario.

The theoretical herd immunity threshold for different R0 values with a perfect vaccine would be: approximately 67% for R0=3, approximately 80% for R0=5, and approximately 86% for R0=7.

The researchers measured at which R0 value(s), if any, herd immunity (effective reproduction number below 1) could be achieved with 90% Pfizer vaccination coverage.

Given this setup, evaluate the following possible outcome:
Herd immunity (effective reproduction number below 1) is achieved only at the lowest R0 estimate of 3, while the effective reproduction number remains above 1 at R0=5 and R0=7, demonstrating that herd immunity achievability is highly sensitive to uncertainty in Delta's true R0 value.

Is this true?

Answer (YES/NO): YES